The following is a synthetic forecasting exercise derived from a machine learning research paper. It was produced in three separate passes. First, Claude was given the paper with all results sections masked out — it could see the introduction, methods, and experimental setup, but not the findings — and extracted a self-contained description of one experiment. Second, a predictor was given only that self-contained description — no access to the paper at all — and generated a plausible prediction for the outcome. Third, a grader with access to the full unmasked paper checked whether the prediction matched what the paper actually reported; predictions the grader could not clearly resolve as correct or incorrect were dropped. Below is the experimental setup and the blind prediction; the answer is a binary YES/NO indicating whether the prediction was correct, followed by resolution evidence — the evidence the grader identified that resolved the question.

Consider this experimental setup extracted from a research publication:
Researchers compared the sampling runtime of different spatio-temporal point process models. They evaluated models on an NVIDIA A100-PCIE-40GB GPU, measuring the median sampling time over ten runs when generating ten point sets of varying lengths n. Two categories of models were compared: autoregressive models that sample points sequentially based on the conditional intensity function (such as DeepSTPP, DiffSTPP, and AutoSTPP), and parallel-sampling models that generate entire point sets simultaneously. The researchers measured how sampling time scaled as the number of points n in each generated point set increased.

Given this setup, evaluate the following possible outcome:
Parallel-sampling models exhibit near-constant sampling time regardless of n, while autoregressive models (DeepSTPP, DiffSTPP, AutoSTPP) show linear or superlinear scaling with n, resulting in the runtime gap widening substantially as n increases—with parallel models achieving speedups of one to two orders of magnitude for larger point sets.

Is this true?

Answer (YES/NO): YES